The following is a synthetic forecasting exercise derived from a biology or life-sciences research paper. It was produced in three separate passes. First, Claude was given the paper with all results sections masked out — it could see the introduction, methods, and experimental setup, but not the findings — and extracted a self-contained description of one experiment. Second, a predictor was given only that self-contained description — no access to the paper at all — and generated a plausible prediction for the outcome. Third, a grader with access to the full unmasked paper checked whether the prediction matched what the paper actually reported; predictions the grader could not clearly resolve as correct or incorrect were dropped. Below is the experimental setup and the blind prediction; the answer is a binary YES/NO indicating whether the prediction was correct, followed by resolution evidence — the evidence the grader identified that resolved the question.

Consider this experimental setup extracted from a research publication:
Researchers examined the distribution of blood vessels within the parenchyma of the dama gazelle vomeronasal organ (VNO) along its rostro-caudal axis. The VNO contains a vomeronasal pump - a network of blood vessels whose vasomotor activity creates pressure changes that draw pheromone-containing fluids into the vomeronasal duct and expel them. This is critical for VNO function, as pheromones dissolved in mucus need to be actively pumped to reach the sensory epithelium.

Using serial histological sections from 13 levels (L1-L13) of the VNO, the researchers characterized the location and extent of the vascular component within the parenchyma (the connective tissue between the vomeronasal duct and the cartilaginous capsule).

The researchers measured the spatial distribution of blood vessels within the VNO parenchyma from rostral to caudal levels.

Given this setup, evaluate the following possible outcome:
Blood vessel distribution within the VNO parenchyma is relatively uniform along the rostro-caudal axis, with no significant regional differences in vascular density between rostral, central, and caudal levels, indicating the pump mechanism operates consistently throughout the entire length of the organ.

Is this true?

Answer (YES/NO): NO